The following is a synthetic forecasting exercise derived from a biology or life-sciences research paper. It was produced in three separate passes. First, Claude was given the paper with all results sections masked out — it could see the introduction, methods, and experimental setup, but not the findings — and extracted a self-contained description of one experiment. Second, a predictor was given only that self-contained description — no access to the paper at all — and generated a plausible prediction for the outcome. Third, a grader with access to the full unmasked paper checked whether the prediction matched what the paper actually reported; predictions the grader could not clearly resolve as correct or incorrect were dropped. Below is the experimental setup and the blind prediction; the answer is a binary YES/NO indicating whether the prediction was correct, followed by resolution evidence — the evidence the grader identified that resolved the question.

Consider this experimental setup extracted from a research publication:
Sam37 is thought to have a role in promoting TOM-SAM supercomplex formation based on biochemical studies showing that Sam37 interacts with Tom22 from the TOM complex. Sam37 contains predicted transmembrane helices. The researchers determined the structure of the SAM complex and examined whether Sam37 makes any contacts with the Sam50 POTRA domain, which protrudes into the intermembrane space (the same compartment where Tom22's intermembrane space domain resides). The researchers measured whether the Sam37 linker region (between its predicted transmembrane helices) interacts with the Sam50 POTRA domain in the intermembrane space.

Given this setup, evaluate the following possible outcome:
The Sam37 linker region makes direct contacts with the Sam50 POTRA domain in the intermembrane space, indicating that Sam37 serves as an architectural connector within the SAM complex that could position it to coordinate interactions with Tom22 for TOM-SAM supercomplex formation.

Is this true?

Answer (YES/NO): YES